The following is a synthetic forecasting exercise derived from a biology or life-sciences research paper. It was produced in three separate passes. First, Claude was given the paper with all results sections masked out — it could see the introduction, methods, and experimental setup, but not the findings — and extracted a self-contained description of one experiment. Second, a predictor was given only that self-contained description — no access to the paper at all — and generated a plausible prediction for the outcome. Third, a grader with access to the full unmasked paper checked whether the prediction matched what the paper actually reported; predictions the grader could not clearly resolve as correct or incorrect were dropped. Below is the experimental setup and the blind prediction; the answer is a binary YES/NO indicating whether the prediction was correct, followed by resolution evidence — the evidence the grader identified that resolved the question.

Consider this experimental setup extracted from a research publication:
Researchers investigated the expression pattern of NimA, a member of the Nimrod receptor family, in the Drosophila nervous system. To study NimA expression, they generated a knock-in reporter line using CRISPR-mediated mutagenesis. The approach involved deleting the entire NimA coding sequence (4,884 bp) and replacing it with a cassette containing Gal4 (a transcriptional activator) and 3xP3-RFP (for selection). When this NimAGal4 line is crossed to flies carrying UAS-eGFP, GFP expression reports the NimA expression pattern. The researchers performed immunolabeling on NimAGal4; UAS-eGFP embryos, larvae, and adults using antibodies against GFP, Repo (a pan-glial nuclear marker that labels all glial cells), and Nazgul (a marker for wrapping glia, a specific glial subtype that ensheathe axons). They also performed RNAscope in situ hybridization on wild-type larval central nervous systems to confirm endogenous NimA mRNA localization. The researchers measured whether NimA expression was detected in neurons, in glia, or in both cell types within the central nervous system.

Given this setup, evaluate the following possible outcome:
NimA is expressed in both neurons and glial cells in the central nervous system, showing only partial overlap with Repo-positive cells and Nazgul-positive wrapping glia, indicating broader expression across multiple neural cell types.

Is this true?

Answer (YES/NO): NO